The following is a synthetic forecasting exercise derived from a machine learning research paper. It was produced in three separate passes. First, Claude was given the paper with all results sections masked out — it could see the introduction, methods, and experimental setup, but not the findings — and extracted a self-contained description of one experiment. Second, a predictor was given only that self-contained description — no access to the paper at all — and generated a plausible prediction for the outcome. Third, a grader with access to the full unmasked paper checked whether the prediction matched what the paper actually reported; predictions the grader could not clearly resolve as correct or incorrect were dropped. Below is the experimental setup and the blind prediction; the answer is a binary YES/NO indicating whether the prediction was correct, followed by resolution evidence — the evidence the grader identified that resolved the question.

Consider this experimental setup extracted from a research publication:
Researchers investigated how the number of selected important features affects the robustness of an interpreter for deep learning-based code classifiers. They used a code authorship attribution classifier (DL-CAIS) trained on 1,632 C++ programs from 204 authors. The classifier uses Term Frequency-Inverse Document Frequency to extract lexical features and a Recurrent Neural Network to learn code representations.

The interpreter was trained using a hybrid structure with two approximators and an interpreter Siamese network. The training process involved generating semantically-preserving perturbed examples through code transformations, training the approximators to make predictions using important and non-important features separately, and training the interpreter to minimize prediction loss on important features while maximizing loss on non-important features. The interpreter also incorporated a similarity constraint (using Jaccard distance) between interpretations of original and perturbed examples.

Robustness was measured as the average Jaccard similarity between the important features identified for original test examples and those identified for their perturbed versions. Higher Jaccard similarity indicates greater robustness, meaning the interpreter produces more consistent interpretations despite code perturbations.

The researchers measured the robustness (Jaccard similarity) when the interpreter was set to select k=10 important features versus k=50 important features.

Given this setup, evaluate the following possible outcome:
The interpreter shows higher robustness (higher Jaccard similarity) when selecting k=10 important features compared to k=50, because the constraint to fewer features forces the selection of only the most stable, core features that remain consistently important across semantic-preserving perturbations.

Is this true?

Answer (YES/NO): YES